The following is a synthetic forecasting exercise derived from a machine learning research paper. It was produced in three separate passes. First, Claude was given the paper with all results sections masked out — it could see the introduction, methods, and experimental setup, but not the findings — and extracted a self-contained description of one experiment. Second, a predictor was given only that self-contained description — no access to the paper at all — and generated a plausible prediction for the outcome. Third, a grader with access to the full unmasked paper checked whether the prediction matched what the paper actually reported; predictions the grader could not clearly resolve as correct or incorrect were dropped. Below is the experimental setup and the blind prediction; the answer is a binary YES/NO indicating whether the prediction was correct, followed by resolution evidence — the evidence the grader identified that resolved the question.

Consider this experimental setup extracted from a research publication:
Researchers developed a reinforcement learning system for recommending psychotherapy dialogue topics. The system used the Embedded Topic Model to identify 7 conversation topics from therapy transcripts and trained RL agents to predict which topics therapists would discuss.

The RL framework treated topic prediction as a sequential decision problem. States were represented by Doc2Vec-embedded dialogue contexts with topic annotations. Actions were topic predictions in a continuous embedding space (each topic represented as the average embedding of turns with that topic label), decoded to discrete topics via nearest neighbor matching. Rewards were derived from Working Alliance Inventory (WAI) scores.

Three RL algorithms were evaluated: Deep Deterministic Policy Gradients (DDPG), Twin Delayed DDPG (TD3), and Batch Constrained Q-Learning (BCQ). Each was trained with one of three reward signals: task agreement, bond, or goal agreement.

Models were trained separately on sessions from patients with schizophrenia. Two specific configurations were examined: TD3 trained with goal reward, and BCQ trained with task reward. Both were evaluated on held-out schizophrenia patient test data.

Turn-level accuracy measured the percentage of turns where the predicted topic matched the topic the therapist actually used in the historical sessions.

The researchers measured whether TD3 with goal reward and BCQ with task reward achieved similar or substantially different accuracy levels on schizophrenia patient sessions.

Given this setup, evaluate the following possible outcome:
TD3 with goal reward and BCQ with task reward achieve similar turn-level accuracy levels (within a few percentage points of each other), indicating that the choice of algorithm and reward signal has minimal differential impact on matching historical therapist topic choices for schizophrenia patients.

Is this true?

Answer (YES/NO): YES